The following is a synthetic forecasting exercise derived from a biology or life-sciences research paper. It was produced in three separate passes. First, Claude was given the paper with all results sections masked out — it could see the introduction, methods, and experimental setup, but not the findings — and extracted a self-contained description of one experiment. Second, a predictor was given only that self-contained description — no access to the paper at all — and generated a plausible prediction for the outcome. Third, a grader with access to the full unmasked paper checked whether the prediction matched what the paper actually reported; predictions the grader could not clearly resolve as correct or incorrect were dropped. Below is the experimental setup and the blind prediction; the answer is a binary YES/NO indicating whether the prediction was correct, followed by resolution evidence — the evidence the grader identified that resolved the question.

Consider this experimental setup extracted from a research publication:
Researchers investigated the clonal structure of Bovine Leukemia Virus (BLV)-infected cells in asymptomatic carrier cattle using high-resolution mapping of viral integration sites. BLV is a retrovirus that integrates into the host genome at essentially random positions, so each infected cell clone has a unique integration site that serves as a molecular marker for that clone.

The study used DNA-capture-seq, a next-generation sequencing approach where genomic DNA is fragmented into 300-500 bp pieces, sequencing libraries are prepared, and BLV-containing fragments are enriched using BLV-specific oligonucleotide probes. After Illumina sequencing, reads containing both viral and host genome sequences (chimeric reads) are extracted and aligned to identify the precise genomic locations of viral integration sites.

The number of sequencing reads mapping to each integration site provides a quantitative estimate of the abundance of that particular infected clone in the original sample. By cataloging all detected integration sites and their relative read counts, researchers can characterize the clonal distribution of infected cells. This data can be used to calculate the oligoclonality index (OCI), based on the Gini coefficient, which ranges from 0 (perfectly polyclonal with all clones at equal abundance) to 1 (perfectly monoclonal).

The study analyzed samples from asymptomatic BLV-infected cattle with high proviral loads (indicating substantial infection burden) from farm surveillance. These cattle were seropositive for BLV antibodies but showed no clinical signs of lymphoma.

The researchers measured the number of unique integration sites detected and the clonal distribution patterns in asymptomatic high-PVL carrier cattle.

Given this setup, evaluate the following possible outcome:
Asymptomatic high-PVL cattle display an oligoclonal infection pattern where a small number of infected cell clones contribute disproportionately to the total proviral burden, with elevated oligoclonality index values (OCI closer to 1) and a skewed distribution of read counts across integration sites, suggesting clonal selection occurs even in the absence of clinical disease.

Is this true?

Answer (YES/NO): NO